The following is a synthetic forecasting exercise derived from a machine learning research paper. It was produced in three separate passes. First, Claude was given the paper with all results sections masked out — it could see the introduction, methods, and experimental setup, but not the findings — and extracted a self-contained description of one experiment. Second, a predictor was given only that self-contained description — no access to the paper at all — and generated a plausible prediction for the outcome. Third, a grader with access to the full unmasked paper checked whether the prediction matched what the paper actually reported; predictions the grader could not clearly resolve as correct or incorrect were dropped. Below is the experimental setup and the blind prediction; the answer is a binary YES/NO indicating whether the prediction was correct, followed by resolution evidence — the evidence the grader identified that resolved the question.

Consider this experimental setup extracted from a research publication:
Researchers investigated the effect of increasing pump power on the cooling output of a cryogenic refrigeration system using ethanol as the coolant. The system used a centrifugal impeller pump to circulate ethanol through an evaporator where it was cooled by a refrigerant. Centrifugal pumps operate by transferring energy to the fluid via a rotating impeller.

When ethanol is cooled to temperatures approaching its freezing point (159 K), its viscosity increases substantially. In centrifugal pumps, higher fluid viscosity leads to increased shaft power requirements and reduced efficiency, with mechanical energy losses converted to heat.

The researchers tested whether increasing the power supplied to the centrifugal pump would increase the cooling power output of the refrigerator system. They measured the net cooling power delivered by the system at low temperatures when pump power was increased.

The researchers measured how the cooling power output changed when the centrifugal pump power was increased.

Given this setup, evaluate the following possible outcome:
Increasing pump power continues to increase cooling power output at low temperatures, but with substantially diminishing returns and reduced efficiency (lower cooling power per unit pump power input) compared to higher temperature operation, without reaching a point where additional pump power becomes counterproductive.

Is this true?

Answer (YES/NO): NO